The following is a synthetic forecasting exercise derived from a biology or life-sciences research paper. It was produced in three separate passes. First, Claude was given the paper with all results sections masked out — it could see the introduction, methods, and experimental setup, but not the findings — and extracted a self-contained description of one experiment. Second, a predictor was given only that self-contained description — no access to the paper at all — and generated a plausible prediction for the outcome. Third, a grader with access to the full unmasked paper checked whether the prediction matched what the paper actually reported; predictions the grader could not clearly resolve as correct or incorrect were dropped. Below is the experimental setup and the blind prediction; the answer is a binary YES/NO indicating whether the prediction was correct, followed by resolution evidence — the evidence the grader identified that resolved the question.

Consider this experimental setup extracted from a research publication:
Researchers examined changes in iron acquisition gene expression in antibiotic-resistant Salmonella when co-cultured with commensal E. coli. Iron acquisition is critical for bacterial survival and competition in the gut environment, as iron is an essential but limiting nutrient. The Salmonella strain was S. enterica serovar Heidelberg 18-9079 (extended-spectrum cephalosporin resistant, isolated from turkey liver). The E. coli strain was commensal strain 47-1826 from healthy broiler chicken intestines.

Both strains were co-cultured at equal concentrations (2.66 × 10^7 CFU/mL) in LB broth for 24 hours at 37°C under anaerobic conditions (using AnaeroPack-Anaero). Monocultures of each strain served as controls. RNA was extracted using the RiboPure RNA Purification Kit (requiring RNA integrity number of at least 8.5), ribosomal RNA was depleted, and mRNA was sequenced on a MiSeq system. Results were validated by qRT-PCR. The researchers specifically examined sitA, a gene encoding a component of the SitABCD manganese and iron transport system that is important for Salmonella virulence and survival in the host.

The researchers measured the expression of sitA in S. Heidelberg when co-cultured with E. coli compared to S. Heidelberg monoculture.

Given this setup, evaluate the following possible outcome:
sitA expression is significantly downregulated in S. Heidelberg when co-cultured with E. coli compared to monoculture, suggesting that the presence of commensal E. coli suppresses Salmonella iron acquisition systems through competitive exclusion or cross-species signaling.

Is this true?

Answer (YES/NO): YES